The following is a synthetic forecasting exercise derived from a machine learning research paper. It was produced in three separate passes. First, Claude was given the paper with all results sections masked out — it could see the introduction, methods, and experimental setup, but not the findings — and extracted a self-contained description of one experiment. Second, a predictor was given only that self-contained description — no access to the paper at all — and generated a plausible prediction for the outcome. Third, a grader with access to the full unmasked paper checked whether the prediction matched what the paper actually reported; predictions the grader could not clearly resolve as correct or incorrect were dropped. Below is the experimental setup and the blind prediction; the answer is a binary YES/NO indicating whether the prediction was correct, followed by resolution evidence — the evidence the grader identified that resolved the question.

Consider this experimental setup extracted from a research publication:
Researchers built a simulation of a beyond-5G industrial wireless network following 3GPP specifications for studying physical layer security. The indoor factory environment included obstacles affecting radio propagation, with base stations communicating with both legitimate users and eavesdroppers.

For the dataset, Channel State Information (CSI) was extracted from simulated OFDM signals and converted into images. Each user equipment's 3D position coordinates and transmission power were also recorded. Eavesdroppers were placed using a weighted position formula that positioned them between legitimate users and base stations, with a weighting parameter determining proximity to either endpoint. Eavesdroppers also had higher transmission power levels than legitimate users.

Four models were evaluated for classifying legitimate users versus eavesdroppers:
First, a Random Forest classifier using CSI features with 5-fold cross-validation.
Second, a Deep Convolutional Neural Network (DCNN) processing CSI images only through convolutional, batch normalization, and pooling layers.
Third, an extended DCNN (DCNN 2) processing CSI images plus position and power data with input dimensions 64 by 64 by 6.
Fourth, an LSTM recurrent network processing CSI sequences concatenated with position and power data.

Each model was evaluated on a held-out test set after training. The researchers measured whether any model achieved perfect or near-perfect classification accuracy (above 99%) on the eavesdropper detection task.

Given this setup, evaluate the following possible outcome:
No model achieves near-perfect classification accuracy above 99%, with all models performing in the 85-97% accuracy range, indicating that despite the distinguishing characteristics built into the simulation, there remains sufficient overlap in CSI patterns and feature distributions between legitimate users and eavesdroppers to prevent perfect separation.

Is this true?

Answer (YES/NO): NO